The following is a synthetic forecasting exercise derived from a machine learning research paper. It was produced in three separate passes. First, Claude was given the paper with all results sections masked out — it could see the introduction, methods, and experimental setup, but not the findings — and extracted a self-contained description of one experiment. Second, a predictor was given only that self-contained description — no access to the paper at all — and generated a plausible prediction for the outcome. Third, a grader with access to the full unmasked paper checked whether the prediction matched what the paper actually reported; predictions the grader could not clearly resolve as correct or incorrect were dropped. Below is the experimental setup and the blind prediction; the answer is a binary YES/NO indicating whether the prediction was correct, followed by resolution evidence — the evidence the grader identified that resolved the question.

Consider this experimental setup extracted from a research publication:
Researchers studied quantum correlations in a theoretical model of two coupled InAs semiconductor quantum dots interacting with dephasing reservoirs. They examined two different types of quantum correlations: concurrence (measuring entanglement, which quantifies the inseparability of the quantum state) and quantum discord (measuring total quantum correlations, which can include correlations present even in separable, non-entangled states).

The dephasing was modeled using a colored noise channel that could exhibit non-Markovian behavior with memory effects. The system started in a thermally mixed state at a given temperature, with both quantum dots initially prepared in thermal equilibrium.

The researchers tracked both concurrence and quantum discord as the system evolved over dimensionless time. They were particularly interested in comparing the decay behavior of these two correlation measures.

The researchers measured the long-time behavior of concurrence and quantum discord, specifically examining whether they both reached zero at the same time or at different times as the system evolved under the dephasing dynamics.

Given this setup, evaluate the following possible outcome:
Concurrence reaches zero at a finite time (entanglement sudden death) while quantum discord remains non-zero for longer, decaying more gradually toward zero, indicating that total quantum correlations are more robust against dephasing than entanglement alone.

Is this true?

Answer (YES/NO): YES